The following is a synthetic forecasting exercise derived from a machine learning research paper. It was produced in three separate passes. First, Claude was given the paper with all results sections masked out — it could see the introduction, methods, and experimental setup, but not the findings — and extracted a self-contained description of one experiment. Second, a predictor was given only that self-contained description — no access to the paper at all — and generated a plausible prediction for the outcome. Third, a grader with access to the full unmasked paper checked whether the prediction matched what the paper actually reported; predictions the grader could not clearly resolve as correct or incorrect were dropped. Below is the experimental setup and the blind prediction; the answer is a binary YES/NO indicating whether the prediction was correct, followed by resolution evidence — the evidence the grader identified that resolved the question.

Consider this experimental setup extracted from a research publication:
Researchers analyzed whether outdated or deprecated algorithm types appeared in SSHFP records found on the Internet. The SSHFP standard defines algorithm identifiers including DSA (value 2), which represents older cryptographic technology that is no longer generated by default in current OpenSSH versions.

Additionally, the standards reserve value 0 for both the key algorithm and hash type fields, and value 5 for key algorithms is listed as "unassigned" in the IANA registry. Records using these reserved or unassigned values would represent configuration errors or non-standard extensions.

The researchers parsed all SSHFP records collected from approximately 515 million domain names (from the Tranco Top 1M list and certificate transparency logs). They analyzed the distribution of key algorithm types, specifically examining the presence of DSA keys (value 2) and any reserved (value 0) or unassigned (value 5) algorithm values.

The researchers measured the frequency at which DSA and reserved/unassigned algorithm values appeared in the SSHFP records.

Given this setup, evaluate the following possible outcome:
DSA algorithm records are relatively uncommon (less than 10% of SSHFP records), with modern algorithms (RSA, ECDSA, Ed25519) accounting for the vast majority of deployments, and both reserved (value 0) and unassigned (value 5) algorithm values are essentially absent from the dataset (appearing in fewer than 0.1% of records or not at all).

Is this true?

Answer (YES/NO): NO